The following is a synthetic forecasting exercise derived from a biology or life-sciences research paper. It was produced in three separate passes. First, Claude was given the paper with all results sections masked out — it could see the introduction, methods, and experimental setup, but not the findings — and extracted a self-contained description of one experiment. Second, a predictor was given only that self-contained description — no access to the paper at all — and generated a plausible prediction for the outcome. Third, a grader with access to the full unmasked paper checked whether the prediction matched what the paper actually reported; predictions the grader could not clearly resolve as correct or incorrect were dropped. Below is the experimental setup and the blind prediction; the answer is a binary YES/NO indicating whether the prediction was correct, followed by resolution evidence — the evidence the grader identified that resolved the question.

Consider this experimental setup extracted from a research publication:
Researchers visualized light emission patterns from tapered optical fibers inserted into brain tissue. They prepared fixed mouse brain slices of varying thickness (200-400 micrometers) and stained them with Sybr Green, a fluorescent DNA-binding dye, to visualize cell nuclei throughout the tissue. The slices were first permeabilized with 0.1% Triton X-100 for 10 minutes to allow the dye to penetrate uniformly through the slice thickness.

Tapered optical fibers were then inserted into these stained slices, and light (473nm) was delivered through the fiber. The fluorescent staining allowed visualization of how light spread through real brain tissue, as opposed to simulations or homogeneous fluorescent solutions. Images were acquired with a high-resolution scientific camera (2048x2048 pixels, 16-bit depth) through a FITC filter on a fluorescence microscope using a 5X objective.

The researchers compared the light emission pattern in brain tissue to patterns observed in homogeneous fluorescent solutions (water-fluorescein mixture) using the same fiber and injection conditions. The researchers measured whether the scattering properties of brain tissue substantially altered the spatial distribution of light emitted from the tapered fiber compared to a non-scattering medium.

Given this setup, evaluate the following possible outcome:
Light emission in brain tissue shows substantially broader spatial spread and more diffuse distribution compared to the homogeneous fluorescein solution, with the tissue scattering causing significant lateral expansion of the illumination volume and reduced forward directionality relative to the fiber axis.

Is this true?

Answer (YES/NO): NO